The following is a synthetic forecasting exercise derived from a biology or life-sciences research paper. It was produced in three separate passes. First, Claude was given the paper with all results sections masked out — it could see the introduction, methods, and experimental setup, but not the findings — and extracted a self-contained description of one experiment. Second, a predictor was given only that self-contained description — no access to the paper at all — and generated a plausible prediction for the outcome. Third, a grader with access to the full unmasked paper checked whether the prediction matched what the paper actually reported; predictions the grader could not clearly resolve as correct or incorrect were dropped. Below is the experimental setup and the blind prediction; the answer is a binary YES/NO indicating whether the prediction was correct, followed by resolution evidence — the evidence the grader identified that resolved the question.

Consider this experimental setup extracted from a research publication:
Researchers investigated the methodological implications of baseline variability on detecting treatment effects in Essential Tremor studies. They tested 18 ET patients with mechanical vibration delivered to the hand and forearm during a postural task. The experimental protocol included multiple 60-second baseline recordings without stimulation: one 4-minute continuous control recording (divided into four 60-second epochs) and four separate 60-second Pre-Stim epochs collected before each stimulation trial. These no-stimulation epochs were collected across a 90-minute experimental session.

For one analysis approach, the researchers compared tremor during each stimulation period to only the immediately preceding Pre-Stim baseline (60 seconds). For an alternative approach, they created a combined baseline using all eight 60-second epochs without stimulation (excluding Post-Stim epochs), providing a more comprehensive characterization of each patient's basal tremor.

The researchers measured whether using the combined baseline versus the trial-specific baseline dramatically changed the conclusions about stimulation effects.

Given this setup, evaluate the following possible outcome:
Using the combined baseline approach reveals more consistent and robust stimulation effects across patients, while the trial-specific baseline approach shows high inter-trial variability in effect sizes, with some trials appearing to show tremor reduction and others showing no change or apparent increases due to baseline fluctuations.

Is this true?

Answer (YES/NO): NO